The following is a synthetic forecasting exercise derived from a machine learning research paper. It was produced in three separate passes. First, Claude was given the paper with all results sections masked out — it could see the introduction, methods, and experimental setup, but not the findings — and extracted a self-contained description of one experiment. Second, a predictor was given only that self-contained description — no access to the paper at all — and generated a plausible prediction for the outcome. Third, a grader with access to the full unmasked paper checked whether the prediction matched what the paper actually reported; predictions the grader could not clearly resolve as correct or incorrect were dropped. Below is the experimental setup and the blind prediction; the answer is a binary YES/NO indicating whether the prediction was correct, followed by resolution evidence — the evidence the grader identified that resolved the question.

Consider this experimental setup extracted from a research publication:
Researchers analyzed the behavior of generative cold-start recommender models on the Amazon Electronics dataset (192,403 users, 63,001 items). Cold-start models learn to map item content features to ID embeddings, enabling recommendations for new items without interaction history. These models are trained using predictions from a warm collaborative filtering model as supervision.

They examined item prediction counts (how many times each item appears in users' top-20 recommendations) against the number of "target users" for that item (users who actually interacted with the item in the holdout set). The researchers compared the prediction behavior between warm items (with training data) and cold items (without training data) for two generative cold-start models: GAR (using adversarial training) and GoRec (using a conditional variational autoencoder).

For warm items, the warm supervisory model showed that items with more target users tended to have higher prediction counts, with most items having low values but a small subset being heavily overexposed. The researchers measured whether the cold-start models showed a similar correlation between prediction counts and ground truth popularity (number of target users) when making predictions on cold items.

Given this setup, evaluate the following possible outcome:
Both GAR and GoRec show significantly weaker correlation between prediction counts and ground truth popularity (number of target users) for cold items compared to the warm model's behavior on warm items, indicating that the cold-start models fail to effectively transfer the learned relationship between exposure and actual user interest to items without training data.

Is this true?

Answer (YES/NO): YES